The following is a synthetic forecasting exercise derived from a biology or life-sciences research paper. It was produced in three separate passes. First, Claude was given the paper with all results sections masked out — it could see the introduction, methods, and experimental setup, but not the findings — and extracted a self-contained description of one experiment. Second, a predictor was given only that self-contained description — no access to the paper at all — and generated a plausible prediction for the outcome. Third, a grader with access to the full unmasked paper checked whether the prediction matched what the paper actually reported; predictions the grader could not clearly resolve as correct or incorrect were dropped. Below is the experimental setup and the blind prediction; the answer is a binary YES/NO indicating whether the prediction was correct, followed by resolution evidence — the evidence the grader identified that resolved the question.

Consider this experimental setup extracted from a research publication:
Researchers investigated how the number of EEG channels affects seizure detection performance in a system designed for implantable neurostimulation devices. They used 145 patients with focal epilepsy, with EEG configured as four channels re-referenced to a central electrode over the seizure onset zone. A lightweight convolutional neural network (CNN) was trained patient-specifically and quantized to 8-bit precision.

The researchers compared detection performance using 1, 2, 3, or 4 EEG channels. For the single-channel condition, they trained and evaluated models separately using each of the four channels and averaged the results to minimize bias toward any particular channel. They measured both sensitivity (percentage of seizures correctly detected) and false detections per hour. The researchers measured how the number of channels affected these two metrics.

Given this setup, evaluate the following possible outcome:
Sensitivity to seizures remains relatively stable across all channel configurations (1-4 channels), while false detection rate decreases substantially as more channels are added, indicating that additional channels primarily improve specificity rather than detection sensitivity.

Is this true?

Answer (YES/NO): NO